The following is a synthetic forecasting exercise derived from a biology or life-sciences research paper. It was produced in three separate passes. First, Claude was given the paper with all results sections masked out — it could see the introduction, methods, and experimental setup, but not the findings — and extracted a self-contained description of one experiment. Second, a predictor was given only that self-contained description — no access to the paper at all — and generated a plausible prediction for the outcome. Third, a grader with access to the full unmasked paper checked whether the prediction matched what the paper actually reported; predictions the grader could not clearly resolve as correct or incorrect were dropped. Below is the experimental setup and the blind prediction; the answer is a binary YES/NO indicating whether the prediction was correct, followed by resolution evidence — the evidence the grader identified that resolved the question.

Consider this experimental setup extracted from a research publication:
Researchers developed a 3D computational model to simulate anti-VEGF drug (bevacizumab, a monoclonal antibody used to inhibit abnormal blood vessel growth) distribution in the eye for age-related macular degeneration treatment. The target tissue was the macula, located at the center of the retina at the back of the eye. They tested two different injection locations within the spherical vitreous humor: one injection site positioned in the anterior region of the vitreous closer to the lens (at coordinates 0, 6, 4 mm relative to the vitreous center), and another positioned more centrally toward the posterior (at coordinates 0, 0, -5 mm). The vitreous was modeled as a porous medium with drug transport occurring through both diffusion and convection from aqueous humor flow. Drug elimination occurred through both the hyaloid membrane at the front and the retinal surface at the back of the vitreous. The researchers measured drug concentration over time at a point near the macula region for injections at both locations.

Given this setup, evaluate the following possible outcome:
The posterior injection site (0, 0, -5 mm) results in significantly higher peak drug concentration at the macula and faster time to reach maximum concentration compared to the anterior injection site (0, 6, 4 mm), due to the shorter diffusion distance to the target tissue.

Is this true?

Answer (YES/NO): NO